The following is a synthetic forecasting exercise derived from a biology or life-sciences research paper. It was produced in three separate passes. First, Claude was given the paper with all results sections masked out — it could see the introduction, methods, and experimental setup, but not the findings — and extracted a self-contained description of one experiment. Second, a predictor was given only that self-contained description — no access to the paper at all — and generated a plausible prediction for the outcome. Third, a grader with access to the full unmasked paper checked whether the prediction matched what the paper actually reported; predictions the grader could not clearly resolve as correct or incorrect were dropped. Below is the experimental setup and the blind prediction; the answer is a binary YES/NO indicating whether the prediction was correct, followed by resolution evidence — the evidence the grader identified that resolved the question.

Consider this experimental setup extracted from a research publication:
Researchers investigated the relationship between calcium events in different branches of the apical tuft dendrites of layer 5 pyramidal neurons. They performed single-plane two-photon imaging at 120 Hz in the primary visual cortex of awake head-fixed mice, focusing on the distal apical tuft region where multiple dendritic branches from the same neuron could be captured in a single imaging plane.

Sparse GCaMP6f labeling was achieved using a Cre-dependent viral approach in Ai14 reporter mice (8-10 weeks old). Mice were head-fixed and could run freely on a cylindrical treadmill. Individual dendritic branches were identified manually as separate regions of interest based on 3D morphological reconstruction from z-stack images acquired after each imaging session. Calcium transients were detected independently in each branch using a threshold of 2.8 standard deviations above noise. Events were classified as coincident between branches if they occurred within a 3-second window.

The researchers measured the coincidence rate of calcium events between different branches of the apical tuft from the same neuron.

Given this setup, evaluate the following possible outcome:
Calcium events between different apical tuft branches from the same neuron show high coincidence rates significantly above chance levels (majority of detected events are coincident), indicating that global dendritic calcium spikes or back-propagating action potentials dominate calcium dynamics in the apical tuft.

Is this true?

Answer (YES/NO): YES